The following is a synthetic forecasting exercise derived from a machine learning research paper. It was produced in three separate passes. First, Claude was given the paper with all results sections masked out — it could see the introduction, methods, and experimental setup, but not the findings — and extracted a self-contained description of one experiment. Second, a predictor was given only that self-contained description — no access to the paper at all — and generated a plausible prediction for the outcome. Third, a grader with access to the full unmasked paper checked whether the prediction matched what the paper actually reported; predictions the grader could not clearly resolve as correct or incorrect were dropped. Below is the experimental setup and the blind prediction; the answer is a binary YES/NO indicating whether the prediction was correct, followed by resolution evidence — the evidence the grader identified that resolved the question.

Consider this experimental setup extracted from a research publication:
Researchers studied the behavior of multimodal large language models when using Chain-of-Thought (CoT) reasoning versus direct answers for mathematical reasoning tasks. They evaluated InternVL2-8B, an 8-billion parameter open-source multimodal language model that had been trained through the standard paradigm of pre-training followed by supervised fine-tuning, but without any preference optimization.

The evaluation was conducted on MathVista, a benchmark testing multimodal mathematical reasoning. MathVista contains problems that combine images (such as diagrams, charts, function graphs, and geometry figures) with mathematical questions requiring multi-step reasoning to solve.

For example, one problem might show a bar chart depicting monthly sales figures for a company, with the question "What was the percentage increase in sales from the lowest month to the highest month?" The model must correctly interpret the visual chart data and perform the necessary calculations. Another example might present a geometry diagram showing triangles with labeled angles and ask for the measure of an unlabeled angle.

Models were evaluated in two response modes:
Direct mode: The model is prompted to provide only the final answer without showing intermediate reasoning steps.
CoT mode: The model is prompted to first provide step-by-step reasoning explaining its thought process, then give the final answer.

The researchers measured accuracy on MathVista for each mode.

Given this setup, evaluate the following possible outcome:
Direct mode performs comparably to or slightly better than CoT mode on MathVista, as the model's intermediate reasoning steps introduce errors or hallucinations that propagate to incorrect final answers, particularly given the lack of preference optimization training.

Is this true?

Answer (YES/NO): YES